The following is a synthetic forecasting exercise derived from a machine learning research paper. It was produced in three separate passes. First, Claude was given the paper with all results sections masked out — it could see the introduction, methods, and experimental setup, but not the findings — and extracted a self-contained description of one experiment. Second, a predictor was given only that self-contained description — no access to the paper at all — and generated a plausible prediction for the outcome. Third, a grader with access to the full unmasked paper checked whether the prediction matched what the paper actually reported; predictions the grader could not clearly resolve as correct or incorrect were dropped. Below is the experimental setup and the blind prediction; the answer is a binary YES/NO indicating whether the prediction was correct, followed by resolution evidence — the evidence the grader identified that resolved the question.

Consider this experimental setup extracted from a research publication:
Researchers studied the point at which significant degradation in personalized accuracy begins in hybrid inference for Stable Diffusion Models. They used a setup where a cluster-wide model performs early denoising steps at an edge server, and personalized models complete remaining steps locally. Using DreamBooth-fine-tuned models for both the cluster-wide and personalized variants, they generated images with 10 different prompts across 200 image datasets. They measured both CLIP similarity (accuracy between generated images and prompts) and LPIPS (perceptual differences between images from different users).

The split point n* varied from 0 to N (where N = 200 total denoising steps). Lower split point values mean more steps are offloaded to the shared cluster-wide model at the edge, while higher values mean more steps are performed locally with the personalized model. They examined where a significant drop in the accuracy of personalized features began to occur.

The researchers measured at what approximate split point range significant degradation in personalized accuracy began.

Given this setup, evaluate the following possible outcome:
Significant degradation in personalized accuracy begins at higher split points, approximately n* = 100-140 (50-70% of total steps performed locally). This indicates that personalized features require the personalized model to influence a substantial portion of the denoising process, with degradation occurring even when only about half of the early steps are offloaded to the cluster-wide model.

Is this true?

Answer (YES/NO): NO